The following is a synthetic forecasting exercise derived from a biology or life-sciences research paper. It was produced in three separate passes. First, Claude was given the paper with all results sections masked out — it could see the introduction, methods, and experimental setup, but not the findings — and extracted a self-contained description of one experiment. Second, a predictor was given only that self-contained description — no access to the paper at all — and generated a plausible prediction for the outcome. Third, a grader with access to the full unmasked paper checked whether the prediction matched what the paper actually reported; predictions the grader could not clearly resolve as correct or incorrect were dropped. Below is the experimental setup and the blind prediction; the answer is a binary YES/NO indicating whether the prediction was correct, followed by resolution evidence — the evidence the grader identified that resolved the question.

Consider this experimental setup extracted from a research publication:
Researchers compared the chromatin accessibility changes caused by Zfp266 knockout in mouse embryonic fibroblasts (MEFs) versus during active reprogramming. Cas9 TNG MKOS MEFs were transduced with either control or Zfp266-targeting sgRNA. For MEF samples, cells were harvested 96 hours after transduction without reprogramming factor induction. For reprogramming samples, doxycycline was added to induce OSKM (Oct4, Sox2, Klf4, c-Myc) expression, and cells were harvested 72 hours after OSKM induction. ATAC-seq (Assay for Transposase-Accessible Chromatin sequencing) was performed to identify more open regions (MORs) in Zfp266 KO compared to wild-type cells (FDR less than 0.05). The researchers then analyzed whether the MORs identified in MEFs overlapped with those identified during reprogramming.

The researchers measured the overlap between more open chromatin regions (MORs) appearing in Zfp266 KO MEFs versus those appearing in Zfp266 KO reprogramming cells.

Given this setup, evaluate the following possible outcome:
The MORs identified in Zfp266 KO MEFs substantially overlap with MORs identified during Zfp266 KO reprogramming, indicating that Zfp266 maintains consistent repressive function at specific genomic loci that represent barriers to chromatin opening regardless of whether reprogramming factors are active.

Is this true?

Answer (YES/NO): NO